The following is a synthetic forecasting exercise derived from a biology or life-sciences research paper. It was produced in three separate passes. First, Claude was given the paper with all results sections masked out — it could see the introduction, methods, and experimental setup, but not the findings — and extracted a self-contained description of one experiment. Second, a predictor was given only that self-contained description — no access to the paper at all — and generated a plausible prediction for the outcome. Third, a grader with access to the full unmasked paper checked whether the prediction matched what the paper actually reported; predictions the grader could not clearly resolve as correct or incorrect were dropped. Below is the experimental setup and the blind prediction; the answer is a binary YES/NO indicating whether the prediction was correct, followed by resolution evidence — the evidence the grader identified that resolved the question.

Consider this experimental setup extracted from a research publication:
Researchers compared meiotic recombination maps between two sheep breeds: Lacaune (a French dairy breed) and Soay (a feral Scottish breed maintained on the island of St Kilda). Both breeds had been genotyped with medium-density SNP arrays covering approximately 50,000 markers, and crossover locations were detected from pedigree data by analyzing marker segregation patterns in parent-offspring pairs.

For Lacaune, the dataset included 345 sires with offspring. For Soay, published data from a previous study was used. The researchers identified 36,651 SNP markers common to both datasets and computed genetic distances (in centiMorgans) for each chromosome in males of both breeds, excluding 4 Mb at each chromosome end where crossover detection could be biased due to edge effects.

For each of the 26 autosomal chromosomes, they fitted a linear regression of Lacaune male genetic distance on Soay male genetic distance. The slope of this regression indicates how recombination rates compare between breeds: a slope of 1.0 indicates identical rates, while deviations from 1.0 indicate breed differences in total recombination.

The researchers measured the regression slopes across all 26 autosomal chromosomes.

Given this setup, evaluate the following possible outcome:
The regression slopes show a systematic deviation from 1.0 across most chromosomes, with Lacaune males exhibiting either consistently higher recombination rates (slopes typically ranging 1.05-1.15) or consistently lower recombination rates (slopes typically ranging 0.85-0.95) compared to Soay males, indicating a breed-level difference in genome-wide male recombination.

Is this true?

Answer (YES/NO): NO